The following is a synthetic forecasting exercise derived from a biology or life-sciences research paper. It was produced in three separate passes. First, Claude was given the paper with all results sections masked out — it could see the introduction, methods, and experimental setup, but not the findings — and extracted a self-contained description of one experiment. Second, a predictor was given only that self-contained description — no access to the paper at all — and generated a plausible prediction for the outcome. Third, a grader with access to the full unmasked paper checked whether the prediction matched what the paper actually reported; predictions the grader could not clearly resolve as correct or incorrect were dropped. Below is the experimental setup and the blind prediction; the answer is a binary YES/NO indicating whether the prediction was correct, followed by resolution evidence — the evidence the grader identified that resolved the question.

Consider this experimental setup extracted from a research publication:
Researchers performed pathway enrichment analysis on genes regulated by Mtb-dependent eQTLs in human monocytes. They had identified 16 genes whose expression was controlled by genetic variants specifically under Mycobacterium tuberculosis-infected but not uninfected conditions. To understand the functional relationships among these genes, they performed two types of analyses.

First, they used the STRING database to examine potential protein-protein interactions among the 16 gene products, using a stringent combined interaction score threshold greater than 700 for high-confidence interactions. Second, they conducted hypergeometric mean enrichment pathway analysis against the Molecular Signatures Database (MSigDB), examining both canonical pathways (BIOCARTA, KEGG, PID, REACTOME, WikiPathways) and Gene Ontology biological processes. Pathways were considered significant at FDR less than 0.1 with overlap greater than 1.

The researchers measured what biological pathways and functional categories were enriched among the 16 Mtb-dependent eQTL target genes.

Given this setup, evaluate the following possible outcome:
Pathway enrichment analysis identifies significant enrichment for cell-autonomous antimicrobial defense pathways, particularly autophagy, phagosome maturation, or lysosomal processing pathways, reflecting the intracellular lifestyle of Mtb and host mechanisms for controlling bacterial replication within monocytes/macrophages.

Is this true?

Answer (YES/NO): NO